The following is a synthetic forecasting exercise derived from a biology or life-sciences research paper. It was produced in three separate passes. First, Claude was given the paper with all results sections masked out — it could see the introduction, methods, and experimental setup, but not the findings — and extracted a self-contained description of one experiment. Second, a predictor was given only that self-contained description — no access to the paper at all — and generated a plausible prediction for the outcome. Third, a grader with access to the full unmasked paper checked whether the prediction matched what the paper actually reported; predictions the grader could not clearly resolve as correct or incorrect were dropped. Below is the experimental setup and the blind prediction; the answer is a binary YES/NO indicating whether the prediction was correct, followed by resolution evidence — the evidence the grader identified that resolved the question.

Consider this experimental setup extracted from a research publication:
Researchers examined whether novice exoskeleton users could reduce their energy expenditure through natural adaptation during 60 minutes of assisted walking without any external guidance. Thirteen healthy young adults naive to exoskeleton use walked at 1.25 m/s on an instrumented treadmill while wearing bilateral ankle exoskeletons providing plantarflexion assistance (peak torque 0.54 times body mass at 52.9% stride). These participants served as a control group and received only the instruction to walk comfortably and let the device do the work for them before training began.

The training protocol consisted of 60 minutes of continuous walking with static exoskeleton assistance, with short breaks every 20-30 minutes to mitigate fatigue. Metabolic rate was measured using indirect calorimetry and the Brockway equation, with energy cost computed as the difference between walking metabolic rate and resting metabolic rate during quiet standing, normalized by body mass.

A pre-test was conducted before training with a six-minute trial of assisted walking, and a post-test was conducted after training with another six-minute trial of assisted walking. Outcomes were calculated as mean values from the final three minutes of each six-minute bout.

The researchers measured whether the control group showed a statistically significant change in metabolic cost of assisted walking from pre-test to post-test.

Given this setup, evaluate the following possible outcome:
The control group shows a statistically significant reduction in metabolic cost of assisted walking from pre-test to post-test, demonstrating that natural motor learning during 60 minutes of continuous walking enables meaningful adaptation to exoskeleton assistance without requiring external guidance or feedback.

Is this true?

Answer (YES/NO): NO